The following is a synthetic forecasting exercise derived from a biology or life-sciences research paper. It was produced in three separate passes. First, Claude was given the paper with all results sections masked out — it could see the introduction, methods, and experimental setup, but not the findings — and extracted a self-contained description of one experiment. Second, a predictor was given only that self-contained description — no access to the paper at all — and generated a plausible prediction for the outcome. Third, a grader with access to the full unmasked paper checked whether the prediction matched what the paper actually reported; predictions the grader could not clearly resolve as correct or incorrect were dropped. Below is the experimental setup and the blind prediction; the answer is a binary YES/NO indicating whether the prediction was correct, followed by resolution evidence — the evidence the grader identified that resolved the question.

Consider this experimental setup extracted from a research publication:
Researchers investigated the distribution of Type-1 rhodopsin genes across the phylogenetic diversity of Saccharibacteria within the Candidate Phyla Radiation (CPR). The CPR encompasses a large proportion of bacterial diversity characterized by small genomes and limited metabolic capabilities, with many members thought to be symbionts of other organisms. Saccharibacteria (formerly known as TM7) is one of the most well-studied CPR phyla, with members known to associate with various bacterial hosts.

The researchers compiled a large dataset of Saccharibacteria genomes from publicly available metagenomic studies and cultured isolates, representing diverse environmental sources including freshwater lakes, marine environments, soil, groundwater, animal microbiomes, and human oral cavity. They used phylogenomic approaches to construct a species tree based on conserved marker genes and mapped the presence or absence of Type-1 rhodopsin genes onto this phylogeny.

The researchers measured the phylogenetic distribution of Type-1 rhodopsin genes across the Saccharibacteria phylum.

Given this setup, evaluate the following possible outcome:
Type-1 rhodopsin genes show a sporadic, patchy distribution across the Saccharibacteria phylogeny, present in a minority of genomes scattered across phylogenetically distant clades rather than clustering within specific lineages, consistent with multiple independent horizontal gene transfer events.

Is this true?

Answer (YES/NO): NO